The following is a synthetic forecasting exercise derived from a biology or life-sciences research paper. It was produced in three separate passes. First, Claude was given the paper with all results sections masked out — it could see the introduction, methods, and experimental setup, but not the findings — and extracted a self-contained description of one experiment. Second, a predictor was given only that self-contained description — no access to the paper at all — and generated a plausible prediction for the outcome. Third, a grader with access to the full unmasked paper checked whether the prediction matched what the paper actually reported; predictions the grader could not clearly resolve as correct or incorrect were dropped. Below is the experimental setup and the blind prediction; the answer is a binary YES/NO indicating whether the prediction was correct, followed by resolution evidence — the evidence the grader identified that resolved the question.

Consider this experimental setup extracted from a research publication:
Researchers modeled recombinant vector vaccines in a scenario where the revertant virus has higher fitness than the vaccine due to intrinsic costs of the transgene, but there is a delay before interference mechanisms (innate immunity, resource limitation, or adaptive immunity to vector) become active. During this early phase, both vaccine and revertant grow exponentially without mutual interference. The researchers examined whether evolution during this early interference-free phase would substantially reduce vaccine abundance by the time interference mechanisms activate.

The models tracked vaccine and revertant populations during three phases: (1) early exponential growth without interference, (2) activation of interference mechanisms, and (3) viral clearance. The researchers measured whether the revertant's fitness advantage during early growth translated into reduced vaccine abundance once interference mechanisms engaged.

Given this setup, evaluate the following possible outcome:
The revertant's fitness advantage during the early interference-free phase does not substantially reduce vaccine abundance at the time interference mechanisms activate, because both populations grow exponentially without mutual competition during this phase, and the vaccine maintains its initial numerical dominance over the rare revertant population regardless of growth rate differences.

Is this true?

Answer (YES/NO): YES